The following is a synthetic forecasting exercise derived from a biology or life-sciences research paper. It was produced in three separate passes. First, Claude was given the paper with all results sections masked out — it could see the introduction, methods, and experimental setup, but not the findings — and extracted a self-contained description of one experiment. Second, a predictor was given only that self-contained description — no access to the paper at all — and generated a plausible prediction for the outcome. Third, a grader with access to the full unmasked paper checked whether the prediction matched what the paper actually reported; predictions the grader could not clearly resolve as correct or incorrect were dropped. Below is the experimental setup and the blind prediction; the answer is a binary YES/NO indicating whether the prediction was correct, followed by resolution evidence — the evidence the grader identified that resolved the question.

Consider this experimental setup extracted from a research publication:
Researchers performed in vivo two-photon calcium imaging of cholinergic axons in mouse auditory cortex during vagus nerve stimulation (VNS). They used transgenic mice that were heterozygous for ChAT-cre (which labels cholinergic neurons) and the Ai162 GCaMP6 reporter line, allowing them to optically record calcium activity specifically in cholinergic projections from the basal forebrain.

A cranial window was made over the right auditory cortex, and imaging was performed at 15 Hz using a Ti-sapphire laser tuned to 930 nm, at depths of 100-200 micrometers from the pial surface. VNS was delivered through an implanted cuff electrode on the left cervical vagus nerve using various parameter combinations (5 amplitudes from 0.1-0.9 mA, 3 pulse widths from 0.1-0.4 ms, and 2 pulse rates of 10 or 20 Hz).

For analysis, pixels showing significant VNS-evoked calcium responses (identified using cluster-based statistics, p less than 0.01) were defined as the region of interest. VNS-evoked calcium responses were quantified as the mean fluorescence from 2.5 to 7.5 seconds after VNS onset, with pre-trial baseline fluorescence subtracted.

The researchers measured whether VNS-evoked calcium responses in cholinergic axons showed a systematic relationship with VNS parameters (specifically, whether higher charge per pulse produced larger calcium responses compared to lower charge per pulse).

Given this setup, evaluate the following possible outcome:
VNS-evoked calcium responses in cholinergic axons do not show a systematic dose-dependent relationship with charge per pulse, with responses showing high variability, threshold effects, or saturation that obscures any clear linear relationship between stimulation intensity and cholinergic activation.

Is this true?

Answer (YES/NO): NO